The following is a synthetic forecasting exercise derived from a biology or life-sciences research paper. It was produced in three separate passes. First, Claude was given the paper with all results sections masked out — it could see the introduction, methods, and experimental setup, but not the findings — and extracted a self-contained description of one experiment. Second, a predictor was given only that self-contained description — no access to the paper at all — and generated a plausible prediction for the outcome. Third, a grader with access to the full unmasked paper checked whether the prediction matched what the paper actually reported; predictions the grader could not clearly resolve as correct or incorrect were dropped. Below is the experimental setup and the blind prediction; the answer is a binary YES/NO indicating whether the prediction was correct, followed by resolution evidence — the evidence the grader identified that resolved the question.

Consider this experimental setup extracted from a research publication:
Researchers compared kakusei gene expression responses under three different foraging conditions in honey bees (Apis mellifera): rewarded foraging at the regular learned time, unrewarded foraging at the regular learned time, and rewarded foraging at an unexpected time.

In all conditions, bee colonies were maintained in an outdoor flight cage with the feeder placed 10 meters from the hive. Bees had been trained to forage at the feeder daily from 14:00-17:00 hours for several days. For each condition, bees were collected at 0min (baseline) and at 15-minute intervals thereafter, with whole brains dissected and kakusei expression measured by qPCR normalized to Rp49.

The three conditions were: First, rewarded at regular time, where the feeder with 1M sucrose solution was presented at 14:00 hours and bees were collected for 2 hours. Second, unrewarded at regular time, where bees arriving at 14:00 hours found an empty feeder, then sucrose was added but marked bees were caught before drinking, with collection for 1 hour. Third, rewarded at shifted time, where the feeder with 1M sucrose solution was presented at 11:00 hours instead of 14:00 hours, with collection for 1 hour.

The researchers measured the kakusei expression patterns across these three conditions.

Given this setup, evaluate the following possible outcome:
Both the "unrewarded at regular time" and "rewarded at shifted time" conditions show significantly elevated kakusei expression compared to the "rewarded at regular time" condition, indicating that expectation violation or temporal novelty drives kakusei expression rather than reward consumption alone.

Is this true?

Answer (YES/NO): NO